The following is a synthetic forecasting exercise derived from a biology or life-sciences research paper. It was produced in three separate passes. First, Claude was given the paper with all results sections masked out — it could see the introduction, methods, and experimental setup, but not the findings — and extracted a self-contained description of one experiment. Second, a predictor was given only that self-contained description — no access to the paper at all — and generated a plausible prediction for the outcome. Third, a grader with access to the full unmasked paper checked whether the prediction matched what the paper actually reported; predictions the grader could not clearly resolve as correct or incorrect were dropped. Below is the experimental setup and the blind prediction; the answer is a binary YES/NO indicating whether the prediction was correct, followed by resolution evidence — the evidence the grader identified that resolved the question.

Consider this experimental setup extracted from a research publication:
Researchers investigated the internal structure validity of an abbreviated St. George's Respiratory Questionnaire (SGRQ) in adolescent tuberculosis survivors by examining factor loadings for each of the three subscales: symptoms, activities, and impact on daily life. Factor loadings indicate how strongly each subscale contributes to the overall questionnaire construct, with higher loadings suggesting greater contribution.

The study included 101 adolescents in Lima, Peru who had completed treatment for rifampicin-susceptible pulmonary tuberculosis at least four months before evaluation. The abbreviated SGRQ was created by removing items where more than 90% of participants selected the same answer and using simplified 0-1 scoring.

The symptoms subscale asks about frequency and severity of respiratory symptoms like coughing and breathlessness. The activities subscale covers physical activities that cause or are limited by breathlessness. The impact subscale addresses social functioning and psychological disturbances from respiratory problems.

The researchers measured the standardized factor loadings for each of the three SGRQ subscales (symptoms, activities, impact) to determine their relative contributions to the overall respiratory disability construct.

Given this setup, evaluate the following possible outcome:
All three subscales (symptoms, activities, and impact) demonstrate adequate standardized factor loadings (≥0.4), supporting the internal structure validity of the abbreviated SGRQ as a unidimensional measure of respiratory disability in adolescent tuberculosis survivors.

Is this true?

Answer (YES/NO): YES